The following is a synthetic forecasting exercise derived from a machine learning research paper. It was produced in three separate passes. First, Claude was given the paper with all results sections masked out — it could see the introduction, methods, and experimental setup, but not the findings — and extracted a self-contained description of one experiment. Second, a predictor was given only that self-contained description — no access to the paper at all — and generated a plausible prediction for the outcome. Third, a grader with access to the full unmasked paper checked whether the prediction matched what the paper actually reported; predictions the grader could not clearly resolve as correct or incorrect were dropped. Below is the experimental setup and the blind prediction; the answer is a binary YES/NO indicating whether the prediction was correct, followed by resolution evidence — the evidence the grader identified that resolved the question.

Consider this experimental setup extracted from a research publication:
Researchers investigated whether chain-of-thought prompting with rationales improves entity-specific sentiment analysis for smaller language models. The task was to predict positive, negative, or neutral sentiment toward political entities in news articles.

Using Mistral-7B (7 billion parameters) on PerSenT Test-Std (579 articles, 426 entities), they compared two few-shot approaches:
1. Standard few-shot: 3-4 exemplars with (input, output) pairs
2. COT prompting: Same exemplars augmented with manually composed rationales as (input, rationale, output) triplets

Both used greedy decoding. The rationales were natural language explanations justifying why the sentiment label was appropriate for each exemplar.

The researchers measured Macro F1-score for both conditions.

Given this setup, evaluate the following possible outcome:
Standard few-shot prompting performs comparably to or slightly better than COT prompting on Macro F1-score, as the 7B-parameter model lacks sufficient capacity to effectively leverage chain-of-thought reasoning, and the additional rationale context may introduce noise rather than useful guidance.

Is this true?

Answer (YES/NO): NO